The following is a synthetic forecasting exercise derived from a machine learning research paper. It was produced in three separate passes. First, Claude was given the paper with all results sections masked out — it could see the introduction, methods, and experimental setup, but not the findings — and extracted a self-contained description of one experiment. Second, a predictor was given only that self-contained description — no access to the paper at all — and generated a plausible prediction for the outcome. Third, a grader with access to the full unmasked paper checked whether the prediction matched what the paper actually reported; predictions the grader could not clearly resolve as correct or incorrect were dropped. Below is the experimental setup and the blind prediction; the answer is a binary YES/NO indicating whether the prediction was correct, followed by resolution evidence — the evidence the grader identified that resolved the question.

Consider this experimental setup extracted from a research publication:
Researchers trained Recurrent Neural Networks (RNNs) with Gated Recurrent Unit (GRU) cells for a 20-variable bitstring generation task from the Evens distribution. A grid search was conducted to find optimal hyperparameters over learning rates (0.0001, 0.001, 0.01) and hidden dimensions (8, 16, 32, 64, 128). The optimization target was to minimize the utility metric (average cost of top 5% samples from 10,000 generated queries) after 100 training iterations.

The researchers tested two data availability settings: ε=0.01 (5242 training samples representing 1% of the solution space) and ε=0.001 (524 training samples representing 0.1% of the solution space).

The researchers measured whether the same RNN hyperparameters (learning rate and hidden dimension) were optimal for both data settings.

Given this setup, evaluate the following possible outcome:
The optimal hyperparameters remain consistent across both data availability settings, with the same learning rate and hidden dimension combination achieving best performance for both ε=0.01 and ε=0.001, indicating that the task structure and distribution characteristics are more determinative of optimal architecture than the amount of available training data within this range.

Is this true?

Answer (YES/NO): YES